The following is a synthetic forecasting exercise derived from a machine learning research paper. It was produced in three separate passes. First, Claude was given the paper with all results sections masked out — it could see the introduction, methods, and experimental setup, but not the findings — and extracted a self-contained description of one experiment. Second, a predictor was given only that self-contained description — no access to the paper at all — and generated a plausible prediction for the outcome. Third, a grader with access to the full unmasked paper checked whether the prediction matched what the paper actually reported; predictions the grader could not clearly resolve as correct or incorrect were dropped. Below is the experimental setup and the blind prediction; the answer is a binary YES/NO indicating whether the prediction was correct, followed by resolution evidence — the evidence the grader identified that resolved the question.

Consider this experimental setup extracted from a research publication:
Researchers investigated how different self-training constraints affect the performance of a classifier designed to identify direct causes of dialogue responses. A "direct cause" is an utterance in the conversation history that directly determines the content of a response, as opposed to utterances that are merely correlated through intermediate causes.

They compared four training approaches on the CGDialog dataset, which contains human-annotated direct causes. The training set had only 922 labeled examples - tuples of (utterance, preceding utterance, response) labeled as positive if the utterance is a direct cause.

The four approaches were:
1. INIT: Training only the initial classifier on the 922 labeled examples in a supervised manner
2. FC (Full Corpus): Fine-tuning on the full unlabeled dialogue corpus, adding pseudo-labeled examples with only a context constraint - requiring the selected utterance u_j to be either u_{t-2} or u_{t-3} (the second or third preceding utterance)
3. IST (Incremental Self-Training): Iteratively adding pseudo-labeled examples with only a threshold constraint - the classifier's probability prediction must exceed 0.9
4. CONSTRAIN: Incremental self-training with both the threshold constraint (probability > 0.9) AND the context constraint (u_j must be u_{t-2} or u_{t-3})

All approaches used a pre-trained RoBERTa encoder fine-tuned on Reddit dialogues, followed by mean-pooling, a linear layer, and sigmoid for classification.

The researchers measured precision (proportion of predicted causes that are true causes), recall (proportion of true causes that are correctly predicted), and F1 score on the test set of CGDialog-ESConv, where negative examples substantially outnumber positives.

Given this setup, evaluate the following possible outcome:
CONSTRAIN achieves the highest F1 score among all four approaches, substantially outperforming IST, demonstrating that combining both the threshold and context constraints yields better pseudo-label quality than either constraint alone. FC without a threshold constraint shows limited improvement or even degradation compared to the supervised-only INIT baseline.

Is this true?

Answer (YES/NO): YES